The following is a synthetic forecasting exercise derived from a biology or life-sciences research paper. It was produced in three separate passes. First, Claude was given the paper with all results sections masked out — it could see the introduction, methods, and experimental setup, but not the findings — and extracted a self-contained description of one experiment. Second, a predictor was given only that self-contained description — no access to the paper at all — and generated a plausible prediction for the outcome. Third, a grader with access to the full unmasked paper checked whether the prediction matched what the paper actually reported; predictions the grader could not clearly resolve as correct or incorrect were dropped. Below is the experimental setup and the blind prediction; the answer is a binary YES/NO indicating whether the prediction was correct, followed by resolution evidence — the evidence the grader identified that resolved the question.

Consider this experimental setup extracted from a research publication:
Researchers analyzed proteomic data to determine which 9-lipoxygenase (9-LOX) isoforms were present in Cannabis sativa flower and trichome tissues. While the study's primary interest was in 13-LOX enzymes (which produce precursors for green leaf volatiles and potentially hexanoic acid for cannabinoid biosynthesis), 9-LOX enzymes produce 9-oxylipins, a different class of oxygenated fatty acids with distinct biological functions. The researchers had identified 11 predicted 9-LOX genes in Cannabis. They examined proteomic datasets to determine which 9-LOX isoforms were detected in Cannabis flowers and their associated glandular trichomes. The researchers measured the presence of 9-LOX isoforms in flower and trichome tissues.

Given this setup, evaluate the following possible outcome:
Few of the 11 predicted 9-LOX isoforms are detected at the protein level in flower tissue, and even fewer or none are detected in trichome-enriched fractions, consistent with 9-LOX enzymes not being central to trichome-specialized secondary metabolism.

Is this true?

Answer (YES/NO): NO